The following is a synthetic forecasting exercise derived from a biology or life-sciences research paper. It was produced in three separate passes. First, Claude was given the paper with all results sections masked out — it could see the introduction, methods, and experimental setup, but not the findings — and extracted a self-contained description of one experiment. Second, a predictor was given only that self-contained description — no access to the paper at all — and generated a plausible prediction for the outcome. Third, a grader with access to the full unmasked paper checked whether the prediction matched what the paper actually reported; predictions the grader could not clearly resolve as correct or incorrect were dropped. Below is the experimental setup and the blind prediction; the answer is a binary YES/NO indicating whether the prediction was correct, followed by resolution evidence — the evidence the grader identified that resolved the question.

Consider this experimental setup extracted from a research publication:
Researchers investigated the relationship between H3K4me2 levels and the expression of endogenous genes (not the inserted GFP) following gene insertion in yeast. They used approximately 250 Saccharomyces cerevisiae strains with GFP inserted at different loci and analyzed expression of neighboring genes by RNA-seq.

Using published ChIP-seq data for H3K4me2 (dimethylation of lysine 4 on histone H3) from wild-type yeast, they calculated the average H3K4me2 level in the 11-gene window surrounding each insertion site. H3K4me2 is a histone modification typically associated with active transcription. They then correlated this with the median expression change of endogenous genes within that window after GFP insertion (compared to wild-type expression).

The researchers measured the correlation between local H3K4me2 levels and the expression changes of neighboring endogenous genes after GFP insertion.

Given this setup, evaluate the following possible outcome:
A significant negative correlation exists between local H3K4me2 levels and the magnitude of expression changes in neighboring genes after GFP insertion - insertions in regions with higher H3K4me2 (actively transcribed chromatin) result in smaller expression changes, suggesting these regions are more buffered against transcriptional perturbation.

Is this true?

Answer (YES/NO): NO